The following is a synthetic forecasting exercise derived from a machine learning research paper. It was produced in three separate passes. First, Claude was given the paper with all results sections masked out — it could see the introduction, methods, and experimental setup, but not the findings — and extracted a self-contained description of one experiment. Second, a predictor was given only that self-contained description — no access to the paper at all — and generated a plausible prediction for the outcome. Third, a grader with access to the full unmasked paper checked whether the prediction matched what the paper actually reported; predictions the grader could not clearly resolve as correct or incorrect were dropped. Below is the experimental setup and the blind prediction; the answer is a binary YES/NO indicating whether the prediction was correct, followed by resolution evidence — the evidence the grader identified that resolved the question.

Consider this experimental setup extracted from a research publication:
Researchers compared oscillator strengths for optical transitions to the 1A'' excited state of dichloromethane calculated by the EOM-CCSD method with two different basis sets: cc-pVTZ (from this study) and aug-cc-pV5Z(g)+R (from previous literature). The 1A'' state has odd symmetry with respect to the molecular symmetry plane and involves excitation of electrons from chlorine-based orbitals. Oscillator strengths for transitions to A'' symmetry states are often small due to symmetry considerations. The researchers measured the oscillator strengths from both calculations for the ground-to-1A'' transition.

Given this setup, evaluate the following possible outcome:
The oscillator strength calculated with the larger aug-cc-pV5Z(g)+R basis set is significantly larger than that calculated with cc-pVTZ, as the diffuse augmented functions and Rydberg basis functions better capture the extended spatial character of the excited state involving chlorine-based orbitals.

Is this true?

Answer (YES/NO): NO